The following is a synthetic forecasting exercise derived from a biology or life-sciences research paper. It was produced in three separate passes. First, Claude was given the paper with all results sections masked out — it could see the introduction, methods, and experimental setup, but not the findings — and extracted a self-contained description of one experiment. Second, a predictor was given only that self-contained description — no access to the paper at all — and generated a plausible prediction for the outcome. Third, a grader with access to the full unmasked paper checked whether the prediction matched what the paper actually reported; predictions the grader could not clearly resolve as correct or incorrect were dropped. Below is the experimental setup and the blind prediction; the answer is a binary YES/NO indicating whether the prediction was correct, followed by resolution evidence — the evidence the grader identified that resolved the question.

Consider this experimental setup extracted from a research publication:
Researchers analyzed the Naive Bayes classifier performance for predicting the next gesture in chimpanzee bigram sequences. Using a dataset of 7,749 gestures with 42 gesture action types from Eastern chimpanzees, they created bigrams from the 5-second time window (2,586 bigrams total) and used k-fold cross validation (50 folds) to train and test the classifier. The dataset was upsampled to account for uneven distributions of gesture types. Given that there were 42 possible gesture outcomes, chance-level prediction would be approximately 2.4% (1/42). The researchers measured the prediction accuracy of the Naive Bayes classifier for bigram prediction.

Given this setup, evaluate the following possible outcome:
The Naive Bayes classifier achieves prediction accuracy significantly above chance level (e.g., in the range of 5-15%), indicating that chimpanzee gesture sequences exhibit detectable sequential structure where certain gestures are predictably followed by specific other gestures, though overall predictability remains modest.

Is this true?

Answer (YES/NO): NO